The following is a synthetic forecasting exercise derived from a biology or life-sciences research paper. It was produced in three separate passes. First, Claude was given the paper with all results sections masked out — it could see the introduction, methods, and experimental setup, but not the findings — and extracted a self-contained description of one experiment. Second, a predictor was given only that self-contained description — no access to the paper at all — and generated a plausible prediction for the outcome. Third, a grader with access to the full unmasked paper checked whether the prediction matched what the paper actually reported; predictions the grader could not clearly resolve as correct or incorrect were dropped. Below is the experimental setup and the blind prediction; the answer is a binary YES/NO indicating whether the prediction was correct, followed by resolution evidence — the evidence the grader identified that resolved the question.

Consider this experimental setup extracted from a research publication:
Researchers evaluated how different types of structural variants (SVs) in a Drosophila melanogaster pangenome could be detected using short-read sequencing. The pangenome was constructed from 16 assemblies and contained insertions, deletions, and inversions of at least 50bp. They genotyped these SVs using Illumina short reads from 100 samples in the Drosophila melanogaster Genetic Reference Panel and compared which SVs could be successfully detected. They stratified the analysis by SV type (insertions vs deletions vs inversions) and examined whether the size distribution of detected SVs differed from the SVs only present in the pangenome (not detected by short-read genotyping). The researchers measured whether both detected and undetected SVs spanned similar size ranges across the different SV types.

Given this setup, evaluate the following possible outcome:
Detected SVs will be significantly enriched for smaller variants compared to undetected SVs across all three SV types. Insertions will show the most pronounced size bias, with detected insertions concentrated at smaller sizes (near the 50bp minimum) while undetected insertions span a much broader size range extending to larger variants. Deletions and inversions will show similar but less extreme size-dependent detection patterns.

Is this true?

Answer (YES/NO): NO